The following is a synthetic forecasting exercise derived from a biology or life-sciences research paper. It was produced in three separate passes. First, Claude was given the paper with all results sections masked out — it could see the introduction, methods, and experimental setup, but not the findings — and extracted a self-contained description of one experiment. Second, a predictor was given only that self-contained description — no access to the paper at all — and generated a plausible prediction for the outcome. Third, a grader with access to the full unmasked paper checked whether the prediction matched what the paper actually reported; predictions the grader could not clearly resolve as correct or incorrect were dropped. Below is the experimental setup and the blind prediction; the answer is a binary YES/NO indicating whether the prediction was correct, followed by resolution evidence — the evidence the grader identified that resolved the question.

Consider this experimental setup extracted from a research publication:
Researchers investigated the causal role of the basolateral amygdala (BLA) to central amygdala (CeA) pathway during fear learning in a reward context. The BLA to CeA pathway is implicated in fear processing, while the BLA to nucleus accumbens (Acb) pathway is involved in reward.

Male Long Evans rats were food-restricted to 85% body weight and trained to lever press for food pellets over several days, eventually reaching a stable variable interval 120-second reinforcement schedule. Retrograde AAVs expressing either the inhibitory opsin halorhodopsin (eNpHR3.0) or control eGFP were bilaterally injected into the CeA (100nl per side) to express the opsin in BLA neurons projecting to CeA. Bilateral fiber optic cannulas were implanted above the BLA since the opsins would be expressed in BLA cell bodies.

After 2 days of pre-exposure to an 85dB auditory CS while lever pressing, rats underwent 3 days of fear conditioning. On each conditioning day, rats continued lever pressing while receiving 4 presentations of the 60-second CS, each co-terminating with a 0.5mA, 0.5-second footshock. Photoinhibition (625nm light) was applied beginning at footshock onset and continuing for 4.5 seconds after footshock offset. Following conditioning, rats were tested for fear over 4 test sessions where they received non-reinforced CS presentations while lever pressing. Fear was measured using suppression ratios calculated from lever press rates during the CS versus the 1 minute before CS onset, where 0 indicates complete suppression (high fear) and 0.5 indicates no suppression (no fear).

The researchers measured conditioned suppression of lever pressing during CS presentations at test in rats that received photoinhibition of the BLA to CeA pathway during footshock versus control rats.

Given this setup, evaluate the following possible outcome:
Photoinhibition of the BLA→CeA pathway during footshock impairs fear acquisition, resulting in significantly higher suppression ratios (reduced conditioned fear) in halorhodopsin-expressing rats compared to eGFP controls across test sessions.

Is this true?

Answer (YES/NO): YES